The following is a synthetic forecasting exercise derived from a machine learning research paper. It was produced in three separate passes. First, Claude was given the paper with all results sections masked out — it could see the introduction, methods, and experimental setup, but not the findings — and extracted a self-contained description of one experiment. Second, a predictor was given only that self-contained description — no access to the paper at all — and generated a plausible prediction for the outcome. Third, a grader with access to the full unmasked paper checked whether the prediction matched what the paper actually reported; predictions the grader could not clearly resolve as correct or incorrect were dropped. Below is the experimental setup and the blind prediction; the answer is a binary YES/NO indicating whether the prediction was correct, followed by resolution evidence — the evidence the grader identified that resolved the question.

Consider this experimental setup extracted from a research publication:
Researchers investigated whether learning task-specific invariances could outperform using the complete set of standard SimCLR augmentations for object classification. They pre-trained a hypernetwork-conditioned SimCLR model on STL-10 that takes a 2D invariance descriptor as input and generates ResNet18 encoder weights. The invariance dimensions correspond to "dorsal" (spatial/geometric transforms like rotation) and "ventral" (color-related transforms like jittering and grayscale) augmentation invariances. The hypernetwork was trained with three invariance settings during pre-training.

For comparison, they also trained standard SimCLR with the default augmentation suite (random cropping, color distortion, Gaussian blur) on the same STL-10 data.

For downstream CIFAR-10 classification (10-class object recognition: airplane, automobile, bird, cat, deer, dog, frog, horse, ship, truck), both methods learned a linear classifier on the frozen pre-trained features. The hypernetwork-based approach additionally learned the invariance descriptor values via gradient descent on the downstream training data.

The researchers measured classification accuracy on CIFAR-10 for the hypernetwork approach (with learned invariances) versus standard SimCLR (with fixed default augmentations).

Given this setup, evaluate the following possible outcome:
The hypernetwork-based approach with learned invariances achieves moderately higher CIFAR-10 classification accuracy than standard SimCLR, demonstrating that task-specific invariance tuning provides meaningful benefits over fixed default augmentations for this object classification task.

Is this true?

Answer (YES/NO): NO